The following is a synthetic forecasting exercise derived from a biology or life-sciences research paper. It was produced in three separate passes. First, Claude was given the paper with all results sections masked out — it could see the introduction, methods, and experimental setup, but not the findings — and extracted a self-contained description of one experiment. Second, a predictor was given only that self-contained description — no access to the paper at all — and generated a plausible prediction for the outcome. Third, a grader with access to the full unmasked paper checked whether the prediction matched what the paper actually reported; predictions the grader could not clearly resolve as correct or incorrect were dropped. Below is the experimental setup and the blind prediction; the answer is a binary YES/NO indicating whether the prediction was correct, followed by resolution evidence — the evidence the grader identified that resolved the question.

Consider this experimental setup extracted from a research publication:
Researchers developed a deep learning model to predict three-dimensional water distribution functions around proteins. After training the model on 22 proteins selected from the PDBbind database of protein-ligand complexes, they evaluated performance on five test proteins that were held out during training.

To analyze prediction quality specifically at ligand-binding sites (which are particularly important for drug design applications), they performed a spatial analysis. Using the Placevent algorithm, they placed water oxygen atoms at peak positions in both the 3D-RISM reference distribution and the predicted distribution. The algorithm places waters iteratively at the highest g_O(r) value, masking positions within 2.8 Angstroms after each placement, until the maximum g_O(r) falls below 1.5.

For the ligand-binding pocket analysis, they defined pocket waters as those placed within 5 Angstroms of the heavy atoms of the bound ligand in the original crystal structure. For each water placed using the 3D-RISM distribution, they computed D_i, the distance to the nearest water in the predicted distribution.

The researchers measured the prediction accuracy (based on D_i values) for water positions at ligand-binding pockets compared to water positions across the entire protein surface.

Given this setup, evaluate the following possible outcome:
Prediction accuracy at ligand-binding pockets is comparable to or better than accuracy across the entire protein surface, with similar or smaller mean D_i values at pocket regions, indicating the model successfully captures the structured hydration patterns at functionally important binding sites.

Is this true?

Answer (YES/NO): YES